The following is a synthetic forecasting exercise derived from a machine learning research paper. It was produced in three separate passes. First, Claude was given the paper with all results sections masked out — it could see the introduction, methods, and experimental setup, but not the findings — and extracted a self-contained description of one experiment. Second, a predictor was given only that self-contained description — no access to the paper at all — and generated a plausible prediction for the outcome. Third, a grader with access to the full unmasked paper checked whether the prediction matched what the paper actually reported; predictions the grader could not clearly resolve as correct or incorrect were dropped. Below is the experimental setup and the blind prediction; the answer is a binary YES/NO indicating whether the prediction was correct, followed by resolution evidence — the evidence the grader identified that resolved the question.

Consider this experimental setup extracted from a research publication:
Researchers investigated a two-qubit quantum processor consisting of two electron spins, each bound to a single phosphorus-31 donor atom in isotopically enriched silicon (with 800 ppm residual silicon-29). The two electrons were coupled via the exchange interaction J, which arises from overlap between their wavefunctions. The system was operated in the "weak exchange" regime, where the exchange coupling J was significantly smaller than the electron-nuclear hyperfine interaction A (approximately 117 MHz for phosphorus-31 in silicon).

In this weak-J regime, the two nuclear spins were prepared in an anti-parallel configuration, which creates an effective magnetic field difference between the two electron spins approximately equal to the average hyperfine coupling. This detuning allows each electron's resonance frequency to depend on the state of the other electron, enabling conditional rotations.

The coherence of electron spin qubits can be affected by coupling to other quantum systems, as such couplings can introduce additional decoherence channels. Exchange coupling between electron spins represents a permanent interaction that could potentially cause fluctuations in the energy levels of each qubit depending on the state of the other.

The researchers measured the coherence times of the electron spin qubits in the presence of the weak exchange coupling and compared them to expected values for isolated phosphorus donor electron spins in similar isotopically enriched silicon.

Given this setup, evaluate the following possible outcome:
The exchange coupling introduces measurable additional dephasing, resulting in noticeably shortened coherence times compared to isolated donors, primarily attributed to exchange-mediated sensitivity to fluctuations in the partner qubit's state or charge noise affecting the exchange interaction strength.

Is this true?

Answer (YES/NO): NO